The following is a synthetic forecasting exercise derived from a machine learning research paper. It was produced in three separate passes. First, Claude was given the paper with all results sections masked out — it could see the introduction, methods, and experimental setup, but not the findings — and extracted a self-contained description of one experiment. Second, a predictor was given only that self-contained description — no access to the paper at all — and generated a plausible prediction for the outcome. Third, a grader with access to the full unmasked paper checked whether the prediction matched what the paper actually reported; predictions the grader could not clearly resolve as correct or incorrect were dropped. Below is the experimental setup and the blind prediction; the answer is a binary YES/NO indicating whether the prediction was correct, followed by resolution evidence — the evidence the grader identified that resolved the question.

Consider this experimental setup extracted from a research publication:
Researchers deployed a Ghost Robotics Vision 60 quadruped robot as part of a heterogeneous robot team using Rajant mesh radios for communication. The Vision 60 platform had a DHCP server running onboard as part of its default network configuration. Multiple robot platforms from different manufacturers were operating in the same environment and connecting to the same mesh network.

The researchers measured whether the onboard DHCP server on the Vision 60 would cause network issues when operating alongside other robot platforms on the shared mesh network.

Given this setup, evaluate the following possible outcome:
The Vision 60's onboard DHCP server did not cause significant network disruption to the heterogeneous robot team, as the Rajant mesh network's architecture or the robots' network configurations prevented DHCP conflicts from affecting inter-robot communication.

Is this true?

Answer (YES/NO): NO